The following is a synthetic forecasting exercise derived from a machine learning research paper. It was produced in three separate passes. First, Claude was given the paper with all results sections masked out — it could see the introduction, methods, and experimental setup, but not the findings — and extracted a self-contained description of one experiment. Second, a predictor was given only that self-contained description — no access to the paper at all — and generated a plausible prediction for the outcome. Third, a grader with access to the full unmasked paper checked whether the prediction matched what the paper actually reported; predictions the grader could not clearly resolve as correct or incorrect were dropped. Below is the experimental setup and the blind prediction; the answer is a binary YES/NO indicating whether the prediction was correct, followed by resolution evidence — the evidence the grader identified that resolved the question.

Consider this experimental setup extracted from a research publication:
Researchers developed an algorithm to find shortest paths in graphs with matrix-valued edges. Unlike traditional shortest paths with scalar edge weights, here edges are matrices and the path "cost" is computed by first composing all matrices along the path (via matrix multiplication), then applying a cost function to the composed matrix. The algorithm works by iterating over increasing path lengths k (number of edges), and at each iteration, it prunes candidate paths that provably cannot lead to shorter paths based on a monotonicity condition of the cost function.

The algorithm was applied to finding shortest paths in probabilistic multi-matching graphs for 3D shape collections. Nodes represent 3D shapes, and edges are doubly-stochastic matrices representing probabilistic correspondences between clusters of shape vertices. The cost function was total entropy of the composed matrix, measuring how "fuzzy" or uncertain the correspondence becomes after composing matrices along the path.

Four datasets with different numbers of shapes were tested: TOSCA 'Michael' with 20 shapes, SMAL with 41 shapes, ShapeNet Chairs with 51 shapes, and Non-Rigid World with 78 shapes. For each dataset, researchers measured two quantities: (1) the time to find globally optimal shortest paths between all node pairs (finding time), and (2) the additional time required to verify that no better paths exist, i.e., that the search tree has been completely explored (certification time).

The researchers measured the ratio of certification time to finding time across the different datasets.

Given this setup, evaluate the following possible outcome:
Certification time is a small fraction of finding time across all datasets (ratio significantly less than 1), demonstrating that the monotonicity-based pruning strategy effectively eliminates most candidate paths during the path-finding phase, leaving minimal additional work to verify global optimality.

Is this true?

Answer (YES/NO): NO